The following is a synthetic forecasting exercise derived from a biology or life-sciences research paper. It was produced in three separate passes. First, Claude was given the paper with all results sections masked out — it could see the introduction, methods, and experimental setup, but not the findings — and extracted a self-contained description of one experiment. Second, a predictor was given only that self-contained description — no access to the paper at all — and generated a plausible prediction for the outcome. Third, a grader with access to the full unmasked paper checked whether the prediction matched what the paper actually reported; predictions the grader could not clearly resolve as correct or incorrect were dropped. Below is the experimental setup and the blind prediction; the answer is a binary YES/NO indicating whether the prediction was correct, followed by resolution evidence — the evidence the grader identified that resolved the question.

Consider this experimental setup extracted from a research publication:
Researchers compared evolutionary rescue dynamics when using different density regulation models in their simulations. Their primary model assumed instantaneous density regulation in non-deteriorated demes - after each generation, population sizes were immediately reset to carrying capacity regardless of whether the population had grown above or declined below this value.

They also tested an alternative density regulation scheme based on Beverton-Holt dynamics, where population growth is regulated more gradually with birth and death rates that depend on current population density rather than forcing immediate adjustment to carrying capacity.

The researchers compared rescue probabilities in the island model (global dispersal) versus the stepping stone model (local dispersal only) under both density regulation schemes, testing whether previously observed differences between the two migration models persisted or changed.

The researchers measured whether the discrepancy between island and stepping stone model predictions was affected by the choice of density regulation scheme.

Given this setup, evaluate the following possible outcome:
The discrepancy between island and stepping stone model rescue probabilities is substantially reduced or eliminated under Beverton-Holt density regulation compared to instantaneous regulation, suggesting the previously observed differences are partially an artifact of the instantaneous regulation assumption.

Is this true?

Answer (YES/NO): YES